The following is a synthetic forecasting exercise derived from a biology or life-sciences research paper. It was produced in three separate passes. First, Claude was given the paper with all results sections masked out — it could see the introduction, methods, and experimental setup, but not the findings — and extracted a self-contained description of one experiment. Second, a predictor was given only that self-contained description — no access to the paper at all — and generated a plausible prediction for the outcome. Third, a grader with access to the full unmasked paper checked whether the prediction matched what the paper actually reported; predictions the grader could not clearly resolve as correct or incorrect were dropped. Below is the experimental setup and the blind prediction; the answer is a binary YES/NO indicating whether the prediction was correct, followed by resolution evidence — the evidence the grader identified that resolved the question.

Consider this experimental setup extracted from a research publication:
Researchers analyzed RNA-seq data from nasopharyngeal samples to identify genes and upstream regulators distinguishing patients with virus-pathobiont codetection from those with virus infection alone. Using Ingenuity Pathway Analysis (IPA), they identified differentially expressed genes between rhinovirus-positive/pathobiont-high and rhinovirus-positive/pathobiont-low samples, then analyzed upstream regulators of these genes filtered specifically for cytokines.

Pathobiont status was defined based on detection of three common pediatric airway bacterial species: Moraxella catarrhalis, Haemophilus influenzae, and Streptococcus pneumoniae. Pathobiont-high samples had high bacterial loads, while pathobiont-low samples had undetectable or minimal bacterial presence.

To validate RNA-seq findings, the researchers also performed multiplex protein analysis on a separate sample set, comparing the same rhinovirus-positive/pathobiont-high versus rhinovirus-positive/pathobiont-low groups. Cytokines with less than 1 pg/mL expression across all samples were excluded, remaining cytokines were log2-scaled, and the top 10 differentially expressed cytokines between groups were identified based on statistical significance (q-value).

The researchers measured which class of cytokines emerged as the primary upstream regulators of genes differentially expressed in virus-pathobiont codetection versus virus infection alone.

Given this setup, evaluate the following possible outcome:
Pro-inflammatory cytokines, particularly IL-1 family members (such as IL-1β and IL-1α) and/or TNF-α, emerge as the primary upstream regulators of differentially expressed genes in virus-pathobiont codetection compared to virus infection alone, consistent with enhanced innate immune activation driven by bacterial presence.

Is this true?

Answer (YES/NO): YES